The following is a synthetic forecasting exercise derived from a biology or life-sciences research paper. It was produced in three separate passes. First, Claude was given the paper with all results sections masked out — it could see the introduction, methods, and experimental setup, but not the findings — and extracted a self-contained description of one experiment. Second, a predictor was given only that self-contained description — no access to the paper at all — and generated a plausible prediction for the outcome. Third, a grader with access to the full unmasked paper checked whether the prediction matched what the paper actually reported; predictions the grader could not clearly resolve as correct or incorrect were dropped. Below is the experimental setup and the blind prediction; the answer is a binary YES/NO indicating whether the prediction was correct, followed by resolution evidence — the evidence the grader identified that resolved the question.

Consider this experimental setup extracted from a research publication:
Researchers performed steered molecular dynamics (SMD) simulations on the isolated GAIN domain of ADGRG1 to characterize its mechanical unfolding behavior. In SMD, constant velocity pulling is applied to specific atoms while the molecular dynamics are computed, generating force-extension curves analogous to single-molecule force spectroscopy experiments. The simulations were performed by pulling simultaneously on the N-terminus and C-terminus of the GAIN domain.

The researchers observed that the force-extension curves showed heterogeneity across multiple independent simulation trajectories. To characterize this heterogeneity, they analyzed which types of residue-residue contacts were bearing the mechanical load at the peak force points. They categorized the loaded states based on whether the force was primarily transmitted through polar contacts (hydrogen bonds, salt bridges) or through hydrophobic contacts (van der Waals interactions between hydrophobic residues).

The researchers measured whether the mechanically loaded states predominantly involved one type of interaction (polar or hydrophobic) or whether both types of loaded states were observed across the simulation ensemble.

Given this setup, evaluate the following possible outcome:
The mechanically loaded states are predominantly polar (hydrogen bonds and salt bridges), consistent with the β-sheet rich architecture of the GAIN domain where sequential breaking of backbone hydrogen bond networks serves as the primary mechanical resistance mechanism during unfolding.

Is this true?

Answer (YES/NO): NO